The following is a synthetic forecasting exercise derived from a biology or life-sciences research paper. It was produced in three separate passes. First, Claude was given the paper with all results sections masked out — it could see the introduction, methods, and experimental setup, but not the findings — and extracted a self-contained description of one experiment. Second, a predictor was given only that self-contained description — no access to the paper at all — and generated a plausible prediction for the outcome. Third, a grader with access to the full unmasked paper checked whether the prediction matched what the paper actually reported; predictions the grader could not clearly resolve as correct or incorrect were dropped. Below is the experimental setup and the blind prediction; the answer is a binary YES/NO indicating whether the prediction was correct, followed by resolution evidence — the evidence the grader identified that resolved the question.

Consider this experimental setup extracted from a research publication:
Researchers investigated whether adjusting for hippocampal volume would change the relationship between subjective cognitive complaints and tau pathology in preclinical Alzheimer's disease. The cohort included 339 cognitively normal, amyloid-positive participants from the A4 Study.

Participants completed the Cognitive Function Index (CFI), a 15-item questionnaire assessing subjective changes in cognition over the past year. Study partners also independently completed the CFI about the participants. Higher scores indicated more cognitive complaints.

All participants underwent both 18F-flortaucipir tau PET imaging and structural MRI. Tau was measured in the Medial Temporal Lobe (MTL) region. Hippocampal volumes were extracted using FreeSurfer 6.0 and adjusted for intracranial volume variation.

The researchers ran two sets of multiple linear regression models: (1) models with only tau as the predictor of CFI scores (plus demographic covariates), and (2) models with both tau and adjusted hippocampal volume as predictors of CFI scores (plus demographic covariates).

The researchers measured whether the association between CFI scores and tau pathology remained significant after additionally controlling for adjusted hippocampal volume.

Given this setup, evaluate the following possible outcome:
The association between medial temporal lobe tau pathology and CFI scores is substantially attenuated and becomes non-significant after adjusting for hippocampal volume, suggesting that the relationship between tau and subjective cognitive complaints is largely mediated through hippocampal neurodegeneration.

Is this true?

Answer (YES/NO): NO